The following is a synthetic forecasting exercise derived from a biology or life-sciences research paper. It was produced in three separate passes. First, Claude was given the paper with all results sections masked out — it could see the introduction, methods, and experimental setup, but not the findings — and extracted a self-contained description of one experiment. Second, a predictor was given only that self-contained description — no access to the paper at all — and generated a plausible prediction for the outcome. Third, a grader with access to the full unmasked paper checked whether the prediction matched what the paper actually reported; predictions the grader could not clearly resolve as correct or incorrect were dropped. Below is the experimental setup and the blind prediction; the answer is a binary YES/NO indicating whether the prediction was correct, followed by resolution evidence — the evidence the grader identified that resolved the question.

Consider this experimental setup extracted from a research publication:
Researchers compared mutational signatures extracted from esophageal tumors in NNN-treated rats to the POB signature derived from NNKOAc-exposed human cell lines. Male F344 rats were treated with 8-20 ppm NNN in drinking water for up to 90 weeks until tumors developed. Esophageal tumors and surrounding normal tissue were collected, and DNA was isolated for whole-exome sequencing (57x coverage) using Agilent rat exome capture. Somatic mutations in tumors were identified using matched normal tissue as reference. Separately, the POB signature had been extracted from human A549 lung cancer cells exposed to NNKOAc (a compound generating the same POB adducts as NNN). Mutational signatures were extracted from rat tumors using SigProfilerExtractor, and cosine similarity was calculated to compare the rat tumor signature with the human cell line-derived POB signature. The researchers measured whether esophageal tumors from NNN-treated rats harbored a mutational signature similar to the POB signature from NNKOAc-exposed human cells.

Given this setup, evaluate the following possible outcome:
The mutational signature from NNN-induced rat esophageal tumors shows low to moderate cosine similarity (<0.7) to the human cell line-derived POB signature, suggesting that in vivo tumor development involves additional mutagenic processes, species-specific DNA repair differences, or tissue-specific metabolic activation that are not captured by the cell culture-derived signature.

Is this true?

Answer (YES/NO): NO